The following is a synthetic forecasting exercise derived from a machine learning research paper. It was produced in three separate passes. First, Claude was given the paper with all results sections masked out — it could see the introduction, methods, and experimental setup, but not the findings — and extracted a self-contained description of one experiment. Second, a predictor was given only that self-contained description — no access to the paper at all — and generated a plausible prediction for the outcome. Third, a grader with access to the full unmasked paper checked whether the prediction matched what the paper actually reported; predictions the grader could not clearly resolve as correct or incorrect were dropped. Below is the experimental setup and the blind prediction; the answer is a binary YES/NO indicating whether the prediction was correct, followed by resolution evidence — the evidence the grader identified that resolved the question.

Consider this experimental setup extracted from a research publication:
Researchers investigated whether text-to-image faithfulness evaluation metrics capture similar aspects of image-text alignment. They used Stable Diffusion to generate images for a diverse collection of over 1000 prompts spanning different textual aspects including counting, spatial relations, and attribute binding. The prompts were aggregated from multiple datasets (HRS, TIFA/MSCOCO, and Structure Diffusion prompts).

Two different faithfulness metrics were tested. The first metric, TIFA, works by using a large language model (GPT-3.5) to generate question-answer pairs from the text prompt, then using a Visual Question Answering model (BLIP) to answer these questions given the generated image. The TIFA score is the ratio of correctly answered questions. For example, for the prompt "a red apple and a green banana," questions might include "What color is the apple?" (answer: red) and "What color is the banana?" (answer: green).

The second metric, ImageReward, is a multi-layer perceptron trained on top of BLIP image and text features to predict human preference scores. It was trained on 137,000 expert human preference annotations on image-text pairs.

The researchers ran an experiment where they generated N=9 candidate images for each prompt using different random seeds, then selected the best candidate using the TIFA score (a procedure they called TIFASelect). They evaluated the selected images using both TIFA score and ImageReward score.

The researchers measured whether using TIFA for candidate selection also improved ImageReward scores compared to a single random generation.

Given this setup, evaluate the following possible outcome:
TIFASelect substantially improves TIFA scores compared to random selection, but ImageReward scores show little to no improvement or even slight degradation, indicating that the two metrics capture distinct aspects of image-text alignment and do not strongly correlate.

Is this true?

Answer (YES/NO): NO